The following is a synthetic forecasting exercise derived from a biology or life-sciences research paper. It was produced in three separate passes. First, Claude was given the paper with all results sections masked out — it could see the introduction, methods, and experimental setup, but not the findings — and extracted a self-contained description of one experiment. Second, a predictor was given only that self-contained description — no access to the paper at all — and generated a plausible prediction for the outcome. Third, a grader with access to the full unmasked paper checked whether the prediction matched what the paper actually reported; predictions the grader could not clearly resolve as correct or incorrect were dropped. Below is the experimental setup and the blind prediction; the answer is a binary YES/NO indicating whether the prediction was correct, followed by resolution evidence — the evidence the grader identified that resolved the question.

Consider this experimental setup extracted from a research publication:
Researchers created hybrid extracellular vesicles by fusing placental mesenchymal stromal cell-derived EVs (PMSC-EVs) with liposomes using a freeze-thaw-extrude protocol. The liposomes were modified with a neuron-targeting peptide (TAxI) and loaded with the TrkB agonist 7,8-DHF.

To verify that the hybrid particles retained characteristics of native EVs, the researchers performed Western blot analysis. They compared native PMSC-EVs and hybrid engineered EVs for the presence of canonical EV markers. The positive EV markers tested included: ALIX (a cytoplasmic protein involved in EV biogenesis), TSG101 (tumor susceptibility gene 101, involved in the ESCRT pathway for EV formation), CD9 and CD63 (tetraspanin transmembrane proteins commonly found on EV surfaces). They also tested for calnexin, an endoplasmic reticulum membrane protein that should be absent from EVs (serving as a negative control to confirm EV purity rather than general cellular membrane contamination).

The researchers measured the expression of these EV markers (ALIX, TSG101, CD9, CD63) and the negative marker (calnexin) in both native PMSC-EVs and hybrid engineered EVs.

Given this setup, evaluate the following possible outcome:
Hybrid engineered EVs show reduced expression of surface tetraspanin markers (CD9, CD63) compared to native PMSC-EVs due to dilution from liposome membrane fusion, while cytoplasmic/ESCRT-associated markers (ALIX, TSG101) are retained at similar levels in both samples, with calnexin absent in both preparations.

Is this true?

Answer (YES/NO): NO